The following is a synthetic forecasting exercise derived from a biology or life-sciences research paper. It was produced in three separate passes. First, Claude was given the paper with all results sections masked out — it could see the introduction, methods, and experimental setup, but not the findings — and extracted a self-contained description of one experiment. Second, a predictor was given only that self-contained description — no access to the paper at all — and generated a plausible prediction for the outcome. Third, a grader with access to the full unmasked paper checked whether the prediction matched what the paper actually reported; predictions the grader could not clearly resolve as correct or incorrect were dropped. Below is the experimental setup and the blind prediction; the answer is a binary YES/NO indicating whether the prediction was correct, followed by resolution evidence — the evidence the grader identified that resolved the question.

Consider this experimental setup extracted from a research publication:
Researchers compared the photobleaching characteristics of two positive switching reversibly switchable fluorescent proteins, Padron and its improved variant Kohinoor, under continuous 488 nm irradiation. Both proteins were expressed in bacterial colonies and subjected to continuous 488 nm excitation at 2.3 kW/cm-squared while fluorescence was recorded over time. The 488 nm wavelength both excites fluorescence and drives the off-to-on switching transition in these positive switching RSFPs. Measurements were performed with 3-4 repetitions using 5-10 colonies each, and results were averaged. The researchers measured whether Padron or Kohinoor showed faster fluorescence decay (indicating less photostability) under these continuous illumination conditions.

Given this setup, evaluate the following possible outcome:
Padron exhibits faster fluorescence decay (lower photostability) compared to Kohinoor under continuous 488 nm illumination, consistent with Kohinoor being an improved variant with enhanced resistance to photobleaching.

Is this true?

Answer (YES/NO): YES